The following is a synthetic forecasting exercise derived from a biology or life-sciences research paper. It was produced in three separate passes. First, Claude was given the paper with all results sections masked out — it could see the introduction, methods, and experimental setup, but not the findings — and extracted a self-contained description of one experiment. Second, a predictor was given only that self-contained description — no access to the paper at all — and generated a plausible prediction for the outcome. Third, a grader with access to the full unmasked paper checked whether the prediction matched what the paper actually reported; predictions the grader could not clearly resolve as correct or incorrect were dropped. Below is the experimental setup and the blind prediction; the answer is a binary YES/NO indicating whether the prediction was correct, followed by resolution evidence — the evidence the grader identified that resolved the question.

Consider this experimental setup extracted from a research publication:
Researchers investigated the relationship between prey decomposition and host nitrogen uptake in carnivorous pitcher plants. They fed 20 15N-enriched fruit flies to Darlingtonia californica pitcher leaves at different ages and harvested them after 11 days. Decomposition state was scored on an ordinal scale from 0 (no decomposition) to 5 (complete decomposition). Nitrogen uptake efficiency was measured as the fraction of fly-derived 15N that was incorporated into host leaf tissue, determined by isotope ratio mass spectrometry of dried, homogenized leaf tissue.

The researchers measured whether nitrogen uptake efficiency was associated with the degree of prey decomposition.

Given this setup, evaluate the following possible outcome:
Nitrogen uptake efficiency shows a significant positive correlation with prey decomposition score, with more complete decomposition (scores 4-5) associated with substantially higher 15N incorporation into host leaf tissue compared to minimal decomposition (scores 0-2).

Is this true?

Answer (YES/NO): YES